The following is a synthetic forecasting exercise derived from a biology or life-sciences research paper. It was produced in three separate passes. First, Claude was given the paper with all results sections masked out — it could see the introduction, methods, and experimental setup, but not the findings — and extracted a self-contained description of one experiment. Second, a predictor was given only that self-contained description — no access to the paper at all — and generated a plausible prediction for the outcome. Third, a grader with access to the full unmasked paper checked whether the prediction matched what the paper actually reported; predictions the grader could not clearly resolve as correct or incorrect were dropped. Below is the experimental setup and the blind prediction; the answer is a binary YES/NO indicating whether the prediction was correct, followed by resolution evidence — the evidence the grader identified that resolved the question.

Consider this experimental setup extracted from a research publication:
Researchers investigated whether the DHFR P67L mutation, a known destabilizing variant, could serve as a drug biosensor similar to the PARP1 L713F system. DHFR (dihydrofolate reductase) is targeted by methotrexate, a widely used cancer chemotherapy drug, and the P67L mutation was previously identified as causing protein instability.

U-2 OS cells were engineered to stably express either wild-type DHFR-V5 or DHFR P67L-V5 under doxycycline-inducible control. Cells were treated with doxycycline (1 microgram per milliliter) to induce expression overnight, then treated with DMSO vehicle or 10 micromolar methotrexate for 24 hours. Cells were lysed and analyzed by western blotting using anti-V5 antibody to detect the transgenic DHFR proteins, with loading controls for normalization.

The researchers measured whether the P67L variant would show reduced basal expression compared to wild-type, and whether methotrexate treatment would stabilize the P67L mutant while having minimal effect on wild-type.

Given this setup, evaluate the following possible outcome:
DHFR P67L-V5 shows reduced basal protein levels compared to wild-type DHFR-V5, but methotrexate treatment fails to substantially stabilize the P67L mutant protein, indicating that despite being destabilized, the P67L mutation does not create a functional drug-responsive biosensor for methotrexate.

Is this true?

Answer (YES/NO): NO